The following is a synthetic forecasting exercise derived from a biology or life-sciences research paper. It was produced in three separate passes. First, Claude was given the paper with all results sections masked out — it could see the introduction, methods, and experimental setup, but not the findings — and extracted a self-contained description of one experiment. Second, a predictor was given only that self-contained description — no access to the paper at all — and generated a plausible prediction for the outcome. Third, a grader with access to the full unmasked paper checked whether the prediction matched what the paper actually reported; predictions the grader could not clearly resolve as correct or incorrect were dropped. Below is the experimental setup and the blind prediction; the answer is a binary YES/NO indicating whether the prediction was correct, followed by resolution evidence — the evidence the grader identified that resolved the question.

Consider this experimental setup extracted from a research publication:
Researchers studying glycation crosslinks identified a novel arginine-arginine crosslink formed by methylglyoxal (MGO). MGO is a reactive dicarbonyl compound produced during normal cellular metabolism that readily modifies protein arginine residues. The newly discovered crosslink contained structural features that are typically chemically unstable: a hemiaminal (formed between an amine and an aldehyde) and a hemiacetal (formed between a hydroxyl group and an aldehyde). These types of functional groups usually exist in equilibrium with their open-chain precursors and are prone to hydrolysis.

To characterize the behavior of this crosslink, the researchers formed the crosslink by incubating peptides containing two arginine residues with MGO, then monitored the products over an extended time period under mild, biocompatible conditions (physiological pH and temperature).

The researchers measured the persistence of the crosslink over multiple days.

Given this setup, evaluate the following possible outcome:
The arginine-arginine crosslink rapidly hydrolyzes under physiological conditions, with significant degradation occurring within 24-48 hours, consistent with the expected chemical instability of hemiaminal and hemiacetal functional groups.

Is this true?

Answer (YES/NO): NO